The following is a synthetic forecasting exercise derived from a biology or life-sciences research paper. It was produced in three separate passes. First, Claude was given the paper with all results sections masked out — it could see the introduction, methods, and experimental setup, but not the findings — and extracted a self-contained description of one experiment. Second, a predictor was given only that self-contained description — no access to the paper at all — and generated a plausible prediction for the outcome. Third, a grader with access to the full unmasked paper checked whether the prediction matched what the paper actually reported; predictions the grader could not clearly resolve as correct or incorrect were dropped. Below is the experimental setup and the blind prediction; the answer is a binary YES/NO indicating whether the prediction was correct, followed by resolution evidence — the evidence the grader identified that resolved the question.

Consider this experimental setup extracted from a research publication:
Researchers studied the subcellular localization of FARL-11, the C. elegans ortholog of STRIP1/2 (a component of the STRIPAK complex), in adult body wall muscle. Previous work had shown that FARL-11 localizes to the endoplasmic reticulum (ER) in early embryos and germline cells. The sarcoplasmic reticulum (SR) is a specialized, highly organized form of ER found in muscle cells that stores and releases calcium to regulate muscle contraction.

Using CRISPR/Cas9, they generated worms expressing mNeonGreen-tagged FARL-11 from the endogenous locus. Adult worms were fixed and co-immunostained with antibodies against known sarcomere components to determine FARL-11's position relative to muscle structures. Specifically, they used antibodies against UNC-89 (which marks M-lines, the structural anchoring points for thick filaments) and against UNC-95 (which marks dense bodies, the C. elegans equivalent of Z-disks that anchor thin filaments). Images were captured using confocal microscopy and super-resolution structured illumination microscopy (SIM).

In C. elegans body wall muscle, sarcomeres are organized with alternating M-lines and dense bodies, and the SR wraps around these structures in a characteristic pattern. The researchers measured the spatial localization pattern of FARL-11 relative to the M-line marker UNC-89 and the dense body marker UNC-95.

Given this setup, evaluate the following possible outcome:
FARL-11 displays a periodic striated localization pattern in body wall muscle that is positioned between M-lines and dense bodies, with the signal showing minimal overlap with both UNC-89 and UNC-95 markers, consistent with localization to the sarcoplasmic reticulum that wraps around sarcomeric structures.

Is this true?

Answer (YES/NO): NO